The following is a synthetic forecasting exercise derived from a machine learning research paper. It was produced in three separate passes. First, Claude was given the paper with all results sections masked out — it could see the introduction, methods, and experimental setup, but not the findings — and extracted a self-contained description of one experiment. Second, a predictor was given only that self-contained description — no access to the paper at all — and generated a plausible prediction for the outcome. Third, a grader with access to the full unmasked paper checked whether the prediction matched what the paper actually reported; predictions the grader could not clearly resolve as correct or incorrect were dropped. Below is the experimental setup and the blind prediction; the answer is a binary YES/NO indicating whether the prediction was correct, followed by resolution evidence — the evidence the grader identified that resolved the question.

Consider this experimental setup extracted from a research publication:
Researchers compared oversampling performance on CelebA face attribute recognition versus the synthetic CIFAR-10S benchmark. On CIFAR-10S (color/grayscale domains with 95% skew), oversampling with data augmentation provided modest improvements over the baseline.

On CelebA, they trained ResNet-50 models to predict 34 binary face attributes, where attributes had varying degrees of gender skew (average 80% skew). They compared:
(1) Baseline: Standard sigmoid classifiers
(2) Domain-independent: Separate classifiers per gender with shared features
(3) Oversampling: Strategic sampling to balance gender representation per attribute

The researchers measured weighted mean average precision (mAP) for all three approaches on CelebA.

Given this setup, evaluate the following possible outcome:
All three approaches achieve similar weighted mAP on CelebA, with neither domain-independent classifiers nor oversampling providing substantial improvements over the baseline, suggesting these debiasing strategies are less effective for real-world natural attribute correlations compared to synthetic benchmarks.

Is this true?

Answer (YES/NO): NO